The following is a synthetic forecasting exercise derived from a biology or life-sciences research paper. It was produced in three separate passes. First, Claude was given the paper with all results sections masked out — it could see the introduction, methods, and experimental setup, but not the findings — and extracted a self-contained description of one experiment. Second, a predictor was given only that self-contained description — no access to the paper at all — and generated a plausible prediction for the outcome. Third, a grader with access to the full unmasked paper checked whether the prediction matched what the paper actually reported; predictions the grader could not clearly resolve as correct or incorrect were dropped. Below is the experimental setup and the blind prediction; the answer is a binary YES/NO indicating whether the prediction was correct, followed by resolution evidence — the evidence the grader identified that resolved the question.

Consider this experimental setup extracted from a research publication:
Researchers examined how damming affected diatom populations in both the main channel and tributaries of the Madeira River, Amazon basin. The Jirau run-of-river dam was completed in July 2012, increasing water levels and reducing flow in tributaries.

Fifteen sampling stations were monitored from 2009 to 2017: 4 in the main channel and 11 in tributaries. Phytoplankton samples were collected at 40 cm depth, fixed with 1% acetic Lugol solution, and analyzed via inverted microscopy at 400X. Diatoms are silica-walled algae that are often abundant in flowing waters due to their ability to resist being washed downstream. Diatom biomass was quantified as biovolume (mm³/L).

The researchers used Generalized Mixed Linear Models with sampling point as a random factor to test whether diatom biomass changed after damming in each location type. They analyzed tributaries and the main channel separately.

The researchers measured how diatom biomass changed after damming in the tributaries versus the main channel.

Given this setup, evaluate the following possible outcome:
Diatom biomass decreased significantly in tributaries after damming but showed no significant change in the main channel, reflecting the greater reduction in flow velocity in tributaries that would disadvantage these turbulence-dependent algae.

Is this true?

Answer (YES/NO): NO